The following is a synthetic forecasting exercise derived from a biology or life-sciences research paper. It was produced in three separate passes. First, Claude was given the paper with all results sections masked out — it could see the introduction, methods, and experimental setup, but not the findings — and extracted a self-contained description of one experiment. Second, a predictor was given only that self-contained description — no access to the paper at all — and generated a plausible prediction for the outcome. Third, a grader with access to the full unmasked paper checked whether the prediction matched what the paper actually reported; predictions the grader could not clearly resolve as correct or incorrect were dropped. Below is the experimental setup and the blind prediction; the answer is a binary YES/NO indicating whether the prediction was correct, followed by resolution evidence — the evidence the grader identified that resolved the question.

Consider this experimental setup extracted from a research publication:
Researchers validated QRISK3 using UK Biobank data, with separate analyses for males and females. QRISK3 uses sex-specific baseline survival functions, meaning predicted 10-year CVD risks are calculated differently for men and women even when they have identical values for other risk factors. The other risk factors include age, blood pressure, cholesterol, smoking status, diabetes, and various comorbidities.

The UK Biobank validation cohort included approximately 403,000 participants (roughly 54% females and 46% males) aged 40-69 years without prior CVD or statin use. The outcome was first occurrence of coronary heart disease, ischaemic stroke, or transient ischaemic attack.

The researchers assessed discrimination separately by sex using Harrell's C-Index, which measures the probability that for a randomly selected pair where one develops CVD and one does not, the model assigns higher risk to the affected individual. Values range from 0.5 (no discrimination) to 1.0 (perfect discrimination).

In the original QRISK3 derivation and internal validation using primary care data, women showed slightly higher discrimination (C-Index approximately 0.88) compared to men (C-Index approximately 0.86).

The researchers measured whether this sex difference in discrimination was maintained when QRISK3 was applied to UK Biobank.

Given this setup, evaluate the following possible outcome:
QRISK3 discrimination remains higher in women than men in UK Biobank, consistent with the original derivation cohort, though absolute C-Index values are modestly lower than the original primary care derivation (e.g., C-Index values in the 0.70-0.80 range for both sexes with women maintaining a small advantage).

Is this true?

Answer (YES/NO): YES